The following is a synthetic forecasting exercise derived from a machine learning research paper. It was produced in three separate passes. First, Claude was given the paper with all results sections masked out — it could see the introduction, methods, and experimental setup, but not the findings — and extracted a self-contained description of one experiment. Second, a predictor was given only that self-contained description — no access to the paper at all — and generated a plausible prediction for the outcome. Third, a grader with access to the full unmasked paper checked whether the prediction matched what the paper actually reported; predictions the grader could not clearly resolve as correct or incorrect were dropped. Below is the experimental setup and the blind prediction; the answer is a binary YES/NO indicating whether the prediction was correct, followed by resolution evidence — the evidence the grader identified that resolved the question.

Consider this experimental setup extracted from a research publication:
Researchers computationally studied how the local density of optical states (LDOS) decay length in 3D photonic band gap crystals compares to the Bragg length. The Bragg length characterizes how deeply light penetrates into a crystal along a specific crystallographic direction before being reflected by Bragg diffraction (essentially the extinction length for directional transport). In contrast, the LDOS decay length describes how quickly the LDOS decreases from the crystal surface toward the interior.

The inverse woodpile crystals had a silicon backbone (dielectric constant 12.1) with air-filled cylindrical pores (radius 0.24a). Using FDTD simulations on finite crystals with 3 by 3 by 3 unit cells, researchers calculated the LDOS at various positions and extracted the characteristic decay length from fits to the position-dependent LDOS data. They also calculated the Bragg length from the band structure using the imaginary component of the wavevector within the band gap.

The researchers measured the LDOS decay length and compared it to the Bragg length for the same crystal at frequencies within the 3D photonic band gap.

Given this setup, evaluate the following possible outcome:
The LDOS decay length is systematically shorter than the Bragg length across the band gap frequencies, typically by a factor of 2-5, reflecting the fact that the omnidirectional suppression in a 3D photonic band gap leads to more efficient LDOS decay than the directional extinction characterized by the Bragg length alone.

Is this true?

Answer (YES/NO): NO